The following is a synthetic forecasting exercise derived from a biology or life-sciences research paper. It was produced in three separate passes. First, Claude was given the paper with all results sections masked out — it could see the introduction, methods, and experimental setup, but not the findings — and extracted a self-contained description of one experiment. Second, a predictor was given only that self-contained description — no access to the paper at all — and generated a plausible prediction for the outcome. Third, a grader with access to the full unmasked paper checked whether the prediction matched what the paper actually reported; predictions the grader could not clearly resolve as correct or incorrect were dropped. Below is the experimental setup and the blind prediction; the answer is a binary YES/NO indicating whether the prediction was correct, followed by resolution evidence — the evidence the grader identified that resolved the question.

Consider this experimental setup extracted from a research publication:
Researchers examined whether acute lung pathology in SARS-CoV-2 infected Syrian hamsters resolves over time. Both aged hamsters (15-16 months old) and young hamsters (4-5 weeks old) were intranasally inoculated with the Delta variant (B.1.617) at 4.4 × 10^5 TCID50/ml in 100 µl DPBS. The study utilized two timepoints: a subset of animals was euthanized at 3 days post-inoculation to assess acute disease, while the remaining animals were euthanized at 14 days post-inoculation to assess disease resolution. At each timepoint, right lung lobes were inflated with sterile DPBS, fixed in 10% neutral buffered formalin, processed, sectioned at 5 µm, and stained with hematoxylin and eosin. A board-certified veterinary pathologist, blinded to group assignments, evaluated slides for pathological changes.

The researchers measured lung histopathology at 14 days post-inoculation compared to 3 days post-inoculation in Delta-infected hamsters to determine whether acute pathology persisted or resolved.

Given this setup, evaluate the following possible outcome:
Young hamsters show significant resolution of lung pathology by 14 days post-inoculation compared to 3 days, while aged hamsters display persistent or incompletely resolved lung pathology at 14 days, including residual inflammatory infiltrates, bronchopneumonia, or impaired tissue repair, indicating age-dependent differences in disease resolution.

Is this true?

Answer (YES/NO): NO